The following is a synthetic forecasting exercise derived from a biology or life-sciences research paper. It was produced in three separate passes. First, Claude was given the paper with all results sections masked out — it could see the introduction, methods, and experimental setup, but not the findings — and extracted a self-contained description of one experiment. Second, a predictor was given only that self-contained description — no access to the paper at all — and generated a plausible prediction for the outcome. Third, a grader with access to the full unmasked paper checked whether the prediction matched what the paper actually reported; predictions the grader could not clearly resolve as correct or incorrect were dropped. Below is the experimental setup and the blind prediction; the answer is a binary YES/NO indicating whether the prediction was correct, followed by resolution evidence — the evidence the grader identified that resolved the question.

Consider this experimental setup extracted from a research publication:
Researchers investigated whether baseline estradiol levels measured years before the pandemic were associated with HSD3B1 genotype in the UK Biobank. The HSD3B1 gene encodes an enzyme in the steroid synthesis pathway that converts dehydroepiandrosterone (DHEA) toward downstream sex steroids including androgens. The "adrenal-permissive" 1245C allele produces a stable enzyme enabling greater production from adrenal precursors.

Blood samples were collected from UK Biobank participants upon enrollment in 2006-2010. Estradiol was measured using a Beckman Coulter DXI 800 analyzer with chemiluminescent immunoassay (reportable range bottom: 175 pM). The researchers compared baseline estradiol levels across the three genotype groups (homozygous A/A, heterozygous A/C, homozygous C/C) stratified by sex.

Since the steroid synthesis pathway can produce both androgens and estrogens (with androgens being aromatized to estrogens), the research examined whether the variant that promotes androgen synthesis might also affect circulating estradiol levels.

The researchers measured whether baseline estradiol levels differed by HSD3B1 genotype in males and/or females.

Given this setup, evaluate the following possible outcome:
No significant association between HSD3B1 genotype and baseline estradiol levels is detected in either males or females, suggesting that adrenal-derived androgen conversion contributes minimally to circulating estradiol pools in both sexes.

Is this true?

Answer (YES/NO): NO